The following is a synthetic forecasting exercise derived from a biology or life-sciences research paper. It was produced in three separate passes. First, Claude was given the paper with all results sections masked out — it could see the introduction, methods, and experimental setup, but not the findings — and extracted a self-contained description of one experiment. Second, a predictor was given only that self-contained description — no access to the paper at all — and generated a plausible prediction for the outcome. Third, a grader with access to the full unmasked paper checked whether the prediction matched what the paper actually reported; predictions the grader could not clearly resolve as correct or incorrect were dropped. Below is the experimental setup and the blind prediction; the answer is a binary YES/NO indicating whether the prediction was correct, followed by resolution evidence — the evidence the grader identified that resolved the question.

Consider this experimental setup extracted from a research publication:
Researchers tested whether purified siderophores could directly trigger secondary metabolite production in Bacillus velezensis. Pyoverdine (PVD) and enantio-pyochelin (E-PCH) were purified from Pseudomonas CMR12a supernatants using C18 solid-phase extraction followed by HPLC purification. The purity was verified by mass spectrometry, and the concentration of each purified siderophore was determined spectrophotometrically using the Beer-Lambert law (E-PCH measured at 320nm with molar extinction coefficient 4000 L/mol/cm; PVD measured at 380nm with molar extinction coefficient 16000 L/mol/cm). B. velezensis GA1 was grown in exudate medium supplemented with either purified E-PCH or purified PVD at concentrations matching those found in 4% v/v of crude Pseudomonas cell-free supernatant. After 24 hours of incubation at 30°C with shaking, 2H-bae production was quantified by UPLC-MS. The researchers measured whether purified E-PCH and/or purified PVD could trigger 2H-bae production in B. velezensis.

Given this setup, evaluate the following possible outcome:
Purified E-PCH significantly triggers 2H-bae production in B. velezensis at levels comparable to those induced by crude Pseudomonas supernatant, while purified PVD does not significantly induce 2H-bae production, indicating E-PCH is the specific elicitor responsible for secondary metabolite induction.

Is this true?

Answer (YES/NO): NO